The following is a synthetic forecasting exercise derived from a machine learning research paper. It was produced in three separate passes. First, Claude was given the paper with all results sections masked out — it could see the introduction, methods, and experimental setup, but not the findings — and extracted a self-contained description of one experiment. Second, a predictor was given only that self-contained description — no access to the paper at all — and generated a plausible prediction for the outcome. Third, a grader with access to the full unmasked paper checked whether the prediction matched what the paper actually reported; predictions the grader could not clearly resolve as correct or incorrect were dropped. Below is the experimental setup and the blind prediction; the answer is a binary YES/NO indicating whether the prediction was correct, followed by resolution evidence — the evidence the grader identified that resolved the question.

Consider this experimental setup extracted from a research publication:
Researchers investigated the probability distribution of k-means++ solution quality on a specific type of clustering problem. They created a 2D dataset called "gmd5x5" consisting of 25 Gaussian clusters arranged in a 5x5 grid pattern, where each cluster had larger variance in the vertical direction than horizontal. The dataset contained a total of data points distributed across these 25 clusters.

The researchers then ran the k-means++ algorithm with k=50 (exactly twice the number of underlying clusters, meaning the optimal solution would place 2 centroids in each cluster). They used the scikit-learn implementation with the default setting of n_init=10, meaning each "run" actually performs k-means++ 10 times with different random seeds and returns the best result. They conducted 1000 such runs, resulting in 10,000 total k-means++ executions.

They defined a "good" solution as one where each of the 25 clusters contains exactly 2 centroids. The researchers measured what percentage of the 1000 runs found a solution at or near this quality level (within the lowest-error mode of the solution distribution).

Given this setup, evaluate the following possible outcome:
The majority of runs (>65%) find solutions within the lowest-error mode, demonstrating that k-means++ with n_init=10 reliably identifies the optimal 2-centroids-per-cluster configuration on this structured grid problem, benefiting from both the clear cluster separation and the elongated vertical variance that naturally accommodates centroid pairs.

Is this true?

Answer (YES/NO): NO